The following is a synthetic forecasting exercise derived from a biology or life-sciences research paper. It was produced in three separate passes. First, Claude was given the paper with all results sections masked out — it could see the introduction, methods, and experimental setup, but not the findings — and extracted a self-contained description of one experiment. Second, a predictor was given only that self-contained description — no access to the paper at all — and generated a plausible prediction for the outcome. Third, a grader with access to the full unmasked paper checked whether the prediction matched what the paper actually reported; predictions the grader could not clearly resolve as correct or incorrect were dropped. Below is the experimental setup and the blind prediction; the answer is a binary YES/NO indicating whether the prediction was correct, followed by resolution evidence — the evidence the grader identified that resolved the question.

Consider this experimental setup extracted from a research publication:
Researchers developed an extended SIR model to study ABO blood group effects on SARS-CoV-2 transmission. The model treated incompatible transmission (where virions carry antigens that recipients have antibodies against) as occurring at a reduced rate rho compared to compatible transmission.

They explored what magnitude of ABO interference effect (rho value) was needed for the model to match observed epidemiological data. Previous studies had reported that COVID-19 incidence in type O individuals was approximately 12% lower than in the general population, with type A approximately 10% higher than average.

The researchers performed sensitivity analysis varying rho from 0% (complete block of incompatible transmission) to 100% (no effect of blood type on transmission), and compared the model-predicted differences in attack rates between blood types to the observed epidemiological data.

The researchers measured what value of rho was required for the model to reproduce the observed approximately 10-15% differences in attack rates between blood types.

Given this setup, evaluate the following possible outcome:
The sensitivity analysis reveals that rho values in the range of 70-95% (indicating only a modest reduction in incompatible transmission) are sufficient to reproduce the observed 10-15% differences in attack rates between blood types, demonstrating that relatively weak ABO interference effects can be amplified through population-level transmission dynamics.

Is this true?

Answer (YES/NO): NO